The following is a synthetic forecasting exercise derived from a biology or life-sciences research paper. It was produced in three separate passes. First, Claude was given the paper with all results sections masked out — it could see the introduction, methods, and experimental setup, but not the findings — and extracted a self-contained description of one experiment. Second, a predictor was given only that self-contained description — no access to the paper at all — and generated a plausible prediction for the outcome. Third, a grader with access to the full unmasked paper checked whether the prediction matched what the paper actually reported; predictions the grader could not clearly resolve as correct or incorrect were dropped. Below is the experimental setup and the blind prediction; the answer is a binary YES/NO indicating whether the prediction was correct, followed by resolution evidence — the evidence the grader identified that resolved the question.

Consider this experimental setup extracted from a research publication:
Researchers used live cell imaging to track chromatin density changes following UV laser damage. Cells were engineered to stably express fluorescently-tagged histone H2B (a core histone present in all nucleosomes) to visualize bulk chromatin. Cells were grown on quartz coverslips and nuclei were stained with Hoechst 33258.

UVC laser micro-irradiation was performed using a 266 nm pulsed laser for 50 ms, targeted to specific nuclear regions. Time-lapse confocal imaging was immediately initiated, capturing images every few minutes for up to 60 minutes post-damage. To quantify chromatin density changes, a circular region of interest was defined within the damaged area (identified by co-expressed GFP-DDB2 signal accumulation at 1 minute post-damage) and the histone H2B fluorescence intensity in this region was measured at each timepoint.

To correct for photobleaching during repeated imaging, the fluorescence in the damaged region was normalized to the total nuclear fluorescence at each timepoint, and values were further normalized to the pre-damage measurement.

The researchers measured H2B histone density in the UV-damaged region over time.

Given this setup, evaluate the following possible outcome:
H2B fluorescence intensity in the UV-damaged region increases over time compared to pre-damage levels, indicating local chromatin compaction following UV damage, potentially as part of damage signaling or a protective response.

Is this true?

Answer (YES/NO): NO